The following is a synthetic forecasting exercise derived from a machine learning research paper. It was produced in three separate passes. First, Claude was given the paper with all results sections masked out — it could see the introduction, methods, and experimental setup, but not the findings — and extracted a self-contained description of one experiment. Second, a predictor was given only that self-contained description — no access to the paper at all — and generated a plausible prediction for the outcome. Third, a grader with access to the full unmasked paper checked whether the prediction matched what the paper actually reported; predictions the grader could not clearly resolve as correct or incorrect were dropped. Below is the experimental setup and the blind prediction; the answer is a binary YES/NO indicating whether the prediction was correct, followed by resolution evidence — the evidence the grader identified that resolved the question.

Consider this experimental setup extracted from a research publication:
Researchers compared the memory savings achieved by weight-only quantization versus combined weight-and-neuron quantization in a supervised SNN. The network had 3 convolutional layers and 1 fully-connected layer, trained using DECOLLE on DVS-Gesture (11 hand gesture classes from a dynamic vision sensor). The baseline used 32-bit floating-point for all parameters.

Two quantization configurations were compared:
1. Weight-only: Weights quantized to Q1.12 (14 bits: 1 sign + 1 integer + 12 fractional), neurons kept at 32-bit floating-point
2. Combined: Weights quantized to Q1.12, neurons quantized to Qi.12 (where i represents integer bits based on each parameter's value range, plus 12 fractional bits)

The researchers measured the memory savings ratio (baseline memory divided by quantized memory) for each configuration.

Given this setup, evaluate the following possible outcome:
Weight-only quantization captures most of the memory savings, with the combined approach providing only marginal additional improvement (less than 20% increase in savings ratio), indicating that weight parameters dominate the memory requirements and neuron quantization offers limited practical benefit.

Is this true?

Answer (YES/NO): NO